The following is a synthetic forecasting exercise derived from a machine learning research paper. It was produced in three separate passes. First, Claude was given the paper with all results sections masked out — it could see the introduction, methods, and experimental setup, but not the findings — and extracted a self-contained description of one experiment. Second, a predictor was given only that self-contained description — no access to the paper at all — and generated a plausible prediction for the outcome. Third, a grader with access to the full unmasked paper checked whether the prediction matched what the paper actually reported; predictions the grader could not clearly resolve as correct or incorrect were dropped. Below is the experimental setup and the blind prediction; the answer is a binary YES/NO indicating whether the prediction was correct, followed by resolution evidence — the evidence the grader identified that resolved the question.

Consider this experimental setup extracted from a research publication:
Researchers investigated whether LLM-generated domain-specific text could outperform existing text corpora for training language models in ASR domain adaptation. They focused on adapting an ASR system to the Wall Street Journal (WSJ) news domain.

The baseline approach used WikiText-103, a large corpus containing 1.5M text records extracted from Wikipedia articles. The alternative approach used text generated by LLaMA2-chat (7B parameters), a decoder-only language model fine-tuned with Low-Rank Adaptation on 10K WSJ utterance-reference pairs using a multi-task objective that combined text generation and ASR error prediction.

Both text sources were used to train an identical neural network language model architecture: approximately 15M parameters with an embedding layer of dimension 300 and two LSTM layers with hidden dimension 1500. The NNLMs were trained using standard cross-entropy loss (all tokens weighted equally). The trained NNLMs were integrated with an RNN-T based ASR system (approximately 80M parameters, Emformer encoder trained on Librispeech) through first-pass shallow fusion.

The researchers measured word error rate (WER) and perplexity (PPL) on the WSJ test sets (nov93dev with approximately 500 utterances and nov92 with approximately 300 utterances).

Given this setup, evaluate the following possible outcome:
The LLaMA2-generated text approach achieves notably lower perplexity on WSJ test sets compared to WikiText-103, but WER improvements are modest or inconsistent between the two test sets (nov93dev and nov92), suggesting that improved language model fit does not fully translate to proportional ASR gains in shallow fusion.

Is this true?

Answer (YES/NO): NO